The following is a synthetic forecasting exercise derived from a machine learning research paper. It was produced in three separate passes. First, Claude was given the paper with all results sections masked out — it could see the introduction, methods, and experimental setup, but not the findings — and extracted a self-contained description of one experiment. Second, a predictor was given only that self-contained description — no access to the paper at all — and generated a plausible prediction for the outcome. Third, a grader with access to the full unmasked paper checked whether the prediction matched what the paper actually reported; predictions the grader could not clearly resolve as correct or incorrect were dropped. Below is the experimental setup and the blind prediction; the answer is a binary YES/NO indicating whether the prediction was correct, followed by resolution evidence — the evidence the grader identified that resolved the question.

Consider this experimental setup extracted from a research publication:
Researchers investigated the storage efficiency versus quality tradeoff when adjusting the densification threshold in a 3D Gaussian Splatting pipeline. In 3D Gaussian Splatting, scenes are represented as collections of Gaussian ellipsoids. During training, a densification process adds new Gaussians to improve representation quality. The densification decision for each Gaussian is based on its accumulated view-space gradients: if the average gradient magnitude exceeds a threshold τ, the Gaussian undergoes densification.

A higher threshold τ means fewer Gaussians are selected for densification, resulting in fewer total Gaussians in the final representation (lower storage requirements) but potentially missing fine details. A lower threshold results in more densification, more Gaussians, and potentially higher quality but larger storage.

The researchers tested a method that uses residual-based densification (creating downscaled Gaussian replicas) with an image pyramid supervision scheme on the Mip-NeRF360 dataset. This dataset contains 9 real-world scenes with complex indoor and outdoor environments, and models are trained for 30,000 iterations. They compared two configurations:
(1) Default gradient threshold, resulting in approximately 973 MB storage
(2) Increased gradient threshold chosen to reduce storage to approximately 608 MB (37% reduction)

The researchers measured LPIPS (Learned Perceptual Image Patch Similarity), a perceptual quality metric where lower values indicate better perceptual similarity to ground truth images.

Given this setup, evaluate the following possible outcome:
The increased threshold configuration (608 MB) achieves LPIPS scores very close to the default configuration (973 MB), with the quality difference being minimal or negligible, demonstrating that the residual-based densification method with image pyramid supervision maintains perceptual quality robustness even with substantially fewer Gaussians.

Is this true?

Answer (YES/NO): YES